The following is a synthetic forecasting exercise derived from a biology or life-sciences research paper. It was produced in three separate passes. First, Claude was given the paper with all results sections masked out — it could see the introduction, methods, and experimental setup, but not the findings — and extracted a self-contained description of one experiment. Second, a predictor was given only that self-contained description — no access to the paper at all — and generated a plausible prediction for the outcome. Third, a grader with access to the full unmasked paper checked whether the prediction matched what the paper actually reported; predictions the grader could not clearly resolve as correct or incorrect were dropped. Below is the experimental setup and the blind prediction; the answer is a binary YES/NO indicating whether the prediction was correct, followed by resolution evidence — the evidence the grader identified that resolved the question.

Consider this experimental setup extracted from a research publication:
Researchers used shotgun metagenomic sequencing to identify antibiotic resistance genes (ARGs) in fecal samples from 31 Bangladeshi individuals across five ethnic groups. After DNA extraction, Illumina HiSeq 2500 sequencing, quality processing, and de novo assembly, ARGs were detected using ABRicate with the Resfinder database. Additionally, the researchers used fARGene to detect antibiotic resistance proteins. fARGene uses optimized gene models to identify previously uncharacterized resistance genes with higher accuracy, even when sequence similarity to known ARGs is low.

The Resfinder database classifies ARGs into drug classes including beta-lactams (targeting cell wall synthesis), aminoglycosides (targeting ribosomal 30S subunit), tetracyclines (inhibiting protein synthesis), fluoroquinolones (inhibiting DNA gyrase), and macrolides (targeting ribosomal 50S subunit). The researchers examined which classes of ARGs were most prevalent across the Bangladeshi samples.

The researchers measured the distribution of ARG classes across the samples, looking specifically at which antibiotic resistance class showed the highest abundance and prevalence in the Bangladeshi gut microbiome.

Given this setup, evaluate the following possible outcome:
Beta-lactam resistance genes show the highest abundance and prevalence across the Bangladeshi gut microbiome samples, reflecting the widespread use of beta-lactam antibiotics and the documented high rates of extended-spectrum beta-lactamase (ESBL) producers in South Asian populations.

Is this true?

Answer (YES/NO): NO